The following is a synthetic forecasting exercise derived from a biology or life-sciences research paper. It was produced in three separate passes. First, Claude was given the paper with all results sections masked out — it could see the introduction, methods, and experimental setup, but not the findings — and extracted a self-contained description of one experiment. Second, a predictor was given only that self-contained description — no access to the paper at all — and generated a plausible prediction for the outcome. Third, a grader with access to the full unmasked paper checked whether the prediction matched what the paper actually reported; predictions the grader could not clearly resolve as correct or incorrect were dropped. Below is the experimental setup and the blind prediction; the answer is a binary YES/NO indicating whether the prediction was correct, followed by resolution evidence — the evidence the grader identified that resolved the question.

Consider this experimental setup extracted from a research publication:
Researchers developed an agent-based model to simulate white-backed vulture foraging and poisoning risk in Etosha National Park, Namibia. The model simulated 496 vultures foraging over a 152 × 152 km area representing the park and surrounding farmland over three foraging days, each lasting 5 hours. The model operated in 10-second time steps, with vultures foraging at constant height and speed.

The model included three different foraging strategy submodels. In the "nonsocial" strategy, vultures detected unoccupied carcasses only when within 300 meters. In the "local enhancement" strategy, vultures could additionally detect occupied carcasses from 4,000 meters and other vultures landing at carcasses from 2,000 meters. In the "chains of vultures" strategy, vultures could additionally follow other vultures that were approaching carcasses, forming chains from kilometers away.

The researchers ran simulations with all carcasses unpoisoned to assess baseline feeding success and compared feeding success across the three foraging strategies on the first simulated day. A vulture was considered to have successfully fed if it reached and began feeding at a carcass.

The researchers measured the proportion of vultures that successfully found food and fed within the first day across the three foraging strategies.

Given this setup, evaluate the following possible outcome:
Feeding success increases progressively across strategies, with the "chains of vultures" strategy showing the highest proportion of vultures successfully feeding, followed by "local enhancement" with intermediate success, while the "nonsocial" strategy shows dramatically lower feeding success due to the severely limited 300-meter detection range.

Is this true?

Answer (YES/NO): NO